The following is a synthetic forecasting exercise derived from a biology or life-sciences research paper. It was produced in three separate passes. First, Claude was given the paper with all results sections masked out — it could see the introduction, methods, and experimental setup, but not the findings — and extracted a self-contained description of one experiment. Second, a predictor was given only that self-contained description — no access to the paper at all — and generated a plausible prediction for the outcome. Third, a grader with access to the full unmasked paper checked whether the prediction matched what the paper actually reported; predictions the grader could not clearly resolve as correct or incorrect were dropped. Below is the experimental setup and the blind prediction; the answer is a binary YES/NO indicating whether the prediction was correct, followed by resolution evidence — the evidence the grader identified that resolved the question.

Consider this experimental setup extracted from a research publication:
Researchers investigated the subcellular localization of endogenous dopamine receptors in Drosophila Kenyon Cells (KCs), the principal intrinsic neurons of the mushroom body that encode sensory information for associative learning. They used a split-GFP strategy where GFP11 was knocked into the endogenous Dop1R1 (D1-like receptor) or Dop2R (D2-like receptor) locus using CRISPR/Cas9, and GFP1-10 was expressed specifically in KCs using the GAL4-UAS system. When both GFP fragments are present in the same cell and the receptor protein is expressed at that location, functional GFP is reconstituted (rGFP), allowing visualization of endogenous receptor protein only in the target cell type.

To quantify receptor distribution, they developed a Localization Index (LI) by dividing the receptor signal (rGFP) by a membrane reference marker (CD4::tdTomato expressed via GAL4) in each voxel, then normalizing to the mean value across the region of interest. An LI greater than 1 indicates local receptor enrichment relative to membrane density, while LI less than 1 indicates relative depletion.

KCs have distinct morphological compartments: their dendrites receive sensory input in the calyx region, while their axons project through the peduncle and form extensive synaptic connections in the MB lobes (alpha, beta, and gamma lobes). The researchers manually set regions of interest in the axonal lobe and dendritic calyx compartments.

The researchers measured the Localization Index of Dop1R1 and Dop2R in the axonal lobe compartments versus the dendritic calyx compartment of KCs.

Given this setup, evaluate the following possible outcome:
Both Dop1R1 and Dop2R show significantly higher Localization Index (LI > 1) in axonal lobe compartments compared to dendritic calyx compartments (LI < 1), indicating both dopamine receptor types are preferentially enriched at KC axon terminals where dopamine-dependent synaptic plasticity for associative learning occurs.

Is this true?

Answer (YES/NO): YES